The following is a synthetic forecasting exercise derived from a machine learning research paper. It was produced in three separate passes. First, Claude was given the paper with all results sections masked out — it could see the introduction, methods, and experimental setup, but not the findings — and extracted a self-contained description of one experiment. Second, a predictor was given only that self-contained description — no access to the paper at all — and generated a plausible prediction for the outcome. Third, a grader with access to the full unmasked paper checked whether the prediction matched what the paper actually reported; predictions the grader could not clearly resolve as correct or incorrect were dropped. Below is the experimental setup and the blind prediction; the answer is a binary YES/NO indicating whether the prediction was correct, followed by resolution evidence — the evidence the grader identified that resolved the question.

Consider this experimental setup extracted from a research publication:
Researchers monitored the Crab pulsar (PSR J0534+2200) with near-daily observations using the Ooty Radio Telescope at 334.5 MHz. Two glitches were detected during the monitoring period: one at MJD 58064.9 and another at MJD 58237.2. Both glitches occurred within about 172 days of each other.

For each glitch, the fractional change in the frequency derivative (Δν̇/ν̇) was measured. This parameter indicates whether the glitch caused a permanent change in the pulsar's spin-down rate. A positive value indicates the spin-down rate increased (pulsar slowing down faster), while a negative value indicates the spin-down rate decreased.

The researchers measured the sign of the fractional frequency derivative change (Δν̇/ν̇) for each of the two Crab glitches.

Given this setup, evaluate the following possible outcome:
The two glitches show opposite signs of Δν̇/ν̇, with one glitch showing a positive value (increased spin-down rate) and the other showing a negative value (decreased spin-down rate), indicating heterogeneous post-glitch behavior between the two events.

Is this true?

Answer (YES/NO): YES